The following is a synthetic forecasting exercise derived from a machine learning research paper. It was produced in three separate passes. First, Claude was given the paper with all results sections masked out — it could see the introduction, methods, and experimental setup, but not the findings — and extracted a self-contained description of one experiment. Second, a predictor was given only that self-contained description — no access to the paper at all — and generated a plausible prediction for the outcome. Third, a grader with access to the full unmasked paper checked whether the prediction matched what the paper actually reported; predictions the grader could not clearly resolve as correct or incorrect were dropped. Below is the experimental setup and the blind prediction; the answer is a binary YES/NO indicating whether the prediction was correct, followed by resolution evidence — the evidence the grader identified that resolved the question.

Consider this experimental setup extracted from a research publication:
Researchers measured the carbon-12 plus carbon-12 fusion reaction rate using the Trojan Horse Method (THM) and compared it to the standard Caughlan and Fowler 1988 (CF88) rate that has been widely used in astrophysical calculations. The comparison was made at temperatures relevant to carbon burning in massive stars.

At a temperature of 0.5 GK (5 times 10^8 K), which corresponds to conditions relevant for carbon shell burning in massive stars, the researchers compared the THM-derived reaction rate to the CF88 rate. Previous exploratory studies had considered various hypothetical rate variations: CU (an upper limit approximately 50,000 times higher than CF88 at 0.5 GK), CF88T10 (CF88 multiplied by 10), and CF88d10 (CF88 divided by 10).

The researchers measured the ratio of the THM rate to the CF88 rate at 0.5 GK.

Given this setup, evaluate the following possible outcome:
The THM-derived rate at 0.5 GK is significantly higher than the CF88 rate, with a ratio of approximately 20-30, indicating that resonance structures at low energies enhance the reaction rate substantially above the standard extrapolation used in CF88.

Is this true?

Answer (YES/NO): YES